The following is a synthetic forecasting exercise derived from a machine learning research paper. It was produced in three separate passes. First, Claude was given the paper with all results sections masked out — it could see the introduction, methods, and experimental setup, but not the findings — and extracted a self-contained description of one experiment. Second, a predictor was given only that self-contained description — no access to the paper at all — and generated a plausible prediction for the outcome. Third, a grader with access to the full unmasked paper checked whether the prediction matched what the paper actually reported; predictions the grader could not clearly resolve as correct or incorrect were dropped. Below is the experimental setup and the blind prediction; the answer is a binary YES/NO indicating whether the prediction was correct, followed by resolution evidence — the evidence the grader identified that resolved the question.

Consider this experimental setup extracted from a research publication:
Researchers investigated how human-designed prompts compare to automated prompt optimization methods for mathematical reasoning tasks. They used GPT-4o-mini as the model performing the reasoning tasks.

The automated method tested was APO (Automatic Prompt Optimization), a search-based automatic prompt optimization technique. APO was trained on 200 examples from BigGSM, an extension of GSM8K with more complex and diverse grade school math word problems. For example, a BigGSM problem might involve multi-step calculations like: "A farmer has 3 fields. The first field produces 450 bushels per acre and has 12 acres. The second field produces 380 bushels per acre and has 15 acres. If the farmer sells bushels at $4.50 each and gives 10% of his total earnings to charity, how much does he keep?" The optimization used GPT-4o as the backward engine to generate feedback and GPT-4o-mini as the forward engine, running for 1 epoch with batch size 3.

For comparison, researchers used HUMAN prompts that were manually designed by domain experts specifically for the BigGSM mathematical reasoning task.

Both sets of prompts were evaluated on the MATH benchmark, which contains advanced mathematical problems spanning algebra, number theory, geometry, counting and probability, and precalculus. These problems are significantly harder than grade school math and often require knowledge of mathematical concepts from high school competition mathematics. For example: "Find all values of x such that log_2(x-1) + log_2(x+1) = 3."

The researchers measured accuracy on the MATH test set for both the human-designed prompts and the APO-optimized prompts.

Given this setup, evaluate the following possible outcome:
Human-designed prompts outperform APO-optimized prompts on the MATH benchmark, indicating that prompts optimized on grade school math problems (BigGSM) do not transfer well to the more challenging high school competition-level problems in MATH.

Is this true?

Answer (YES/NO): YES